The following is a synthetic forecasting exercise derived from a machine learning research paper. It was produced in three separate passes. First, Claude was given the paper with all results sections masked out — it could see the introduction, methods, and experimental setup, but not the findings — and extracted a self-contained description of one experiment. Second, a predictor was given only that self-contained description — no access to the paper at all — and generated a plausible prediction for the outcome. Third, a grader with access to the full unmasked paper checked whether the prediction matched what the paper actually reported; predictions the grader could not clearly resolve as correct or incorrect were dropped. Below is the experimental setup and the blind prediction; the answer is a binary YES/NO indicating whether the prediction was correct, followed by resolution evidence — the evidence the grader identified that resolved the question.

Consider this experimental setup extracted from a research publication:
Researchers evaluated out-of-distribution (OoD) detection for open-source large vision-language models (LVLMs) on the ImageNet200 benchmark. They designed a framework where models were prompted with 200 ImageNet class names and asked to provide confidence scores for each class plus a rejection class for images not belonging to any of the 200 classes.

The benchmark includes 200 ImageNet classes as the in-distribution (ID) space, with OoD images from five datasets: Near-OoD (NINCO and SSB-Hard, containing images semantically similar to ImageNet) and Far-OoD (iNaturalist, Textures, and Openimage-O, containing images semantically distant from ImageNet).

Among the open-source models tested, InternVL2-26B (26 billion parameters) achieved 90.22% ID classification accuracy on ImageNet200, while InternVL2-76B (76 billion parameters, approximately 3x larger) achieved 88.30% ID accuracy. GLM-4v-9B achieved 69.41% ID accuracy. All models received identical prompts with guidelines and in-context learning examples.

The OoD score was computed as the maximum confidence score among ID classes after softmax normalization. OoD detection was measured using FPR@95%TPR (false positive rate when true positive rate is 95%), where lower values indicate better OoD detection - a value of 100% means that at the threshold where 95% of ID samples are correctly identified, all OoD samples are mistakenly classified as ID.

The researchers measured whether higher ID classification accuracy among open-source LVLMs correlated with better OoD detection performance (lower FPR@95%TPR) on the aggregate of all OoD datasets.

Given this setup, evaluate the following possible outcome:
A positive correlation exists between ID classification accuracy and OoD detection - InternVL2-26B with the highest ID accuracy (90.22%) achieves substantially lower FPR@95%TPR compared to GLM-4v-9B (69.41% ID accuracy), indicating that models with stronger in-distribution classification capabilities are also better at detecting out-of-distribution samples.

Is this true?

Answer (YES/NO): YES